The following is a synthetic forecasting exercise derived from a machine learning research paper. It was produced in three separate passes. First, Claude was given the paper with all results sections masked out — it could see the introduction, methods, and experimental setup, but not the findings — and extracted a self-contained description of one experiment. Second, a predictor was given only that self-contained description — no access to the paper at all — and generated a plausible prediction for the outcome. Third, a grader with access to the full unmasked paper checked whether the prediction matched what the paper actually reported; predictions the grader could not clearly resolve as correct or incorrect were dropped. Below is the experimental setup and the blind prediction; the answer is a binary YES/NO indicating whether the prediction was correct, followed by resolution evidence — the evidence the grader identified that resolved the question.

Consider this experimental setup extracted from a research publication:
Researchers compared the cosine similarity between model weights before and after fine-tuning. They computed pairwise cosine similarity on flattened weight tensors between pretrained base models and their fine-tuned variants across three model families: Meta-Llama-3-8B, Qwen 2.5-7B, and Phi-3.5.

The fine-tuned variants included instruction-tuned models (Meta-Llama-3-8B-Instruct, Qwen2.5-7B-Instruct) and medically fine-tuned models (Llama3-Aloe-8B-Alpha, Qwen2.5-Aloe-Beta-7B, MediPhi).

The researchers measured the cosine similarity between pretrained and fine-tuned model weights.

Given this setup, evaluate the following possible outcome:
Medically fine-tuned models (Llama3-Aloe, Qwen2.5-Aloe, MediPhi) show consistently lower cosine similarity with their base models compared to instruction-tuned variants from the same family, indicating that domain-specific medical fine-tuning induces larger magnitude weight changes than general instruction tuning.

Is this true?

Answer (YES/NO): NO